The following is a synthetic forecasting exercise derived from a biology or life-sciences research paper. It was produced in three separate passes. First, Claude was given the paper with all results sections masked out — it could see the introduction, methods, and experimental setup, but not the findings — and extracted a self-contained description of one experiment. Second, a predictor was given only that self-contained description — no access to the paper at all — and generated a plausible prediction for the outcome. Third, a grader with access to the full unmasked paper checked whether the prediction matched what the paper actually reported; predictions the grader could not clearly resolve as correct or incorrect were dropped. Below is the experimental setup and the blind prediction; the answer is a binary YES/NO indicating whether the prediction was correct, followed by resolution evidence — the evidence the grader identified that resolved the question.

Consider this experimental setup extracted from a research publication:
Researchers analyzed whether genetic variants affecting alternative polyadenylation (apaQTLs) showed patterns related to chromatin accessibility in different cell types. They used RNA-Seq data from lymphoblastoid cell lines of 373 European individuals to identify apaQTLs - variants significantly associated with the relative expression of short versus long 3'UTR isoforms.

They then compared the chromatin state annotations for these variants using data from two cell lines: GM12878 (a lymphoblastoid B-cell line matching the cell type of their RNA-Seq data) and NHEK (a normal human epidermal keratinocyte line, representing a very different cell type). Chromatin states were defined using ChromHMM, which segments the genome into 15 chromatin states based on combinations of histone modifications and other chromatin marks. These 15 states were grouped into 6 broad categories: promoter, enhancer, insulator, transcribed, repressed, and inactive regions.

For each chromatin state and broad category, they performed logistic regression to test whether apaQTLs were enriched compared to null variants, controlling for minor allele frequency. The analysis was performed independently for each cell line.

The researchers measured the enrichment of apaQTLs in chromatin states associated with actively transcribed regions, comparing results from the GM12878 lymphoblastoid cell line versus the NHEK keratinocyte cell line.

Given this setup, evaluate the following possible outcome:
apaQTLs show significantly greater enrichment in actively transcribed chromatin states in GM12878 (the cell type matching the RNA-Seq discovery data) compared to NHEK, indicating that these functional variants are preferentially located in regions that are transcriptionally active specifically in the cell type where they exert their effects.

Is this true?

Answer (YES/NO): YES